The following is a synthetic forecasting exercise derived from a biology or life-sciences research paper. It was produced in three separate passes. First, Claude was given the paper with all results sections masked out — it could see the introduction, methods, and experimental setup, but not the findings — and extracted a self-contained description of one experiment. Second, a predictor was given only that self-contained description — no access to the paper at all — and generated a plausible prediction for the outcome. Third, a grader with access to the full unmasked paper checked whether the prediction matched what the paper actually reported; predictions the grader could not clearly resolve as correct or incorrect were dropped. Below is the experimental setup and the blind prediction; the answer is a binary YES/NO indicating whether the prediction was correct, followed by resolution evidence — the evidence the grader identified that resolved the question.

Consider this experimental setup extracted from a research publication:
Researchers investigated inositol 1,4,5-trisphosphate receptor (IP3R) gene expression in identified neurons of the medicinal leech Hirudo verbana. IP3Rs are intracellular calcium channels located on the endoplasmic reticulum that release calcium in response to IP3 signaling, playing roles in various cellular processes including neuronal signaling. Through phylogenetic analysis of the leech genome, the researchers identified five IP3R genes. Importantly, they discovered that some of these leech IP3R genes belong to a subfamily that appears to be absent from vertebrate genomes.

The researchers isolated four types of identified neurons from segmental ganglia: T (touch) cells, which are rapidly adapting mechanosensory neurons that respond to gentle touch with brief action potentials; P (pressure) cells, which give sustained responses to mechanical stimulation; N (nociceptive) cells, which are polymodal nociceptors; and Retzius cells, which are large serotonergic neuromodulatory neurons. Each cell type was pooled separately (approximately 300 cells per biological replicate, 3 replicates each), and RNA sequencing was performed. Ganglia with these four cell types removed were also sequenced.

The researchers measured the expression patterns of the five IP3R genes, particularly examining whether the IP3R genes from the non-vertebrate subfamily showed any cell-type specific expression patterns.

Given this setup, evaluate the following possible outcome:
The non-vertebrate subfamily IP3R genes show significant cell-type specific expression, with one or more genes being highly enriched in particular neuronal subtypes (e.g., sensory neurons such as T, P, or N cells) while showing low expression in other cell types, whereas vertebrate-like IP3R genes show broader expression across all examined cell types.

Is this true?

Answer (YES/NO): YES